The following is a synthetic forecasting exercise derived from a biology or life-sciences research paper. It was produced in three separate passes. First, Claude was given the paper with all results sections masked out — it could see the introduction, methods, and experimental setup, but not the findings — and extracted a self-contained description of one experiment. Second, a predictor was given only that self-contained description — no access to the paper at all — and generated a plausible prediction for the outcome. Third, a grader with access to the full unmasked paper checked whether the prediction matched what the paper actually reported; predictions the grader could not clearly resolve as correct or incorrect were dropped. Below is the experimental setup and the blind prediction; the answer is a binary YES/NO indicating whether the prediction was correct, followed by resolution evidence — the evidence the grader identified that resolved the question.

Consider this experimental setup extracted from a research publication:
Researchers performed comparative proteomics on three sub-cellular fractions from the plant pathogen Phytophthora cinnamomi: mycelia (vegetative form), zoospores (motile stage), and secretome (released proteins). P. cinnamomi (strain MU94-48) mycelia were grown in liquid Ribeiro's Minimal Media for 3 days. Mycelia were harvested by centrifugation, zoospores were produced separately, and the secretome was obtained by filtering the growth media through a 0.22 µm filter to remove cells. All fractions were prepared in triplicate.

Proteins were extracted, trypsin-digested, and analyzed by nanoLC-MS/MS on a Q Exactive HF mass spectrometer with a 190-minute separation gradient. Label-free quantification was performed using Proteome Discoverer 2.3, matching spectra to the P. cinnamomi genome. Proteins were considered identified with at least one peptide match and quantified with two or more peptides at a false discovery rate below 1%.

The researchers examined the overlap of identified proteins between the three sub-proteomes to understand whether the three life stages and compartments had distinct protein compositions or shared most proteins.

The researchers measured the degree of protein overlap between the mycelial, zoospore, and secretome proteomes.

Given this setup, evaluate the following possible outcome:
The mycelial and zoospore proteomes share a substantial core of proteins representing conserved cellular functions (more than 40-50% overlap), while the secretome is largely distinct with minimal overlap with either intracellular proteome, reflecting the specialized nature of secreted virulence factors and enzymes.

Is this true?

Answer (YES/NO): NO